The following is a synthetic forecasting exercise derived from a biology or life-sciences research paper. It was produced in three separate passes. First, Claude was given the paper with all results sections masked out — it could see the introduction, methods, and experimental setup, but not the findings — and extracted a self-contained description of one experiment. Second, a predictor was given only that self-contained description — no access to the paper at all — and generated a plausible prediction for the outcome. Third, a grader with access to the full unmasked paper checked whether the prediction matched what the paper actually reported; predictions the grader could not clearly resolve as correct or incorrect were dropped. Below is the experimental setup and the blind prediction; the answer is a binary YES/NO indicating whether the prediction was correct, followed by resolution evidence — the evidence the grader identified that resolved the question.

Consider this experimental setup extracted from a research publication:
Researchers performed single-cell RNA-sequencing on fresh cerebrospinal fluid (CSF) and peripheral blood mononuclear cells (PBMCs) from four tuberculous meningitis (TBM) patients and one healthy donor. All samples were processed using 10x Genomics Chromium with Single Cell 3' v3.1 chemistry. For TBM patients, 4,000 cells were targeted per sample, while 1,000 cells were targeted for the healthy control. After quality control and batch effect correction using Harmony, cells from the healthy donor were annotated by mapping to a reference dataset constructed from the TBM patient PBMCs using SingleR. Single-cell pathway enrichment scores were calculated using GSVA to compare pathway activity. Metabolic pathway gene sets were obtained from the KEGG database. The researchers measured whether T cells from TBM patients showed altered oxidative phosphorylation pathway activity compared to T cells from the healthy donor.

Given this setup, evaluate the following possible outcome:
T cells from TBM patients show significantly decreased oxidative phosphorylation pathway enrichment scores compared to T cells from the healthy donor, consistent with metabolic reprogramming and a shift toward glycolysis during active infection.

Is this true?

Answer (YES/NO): NO